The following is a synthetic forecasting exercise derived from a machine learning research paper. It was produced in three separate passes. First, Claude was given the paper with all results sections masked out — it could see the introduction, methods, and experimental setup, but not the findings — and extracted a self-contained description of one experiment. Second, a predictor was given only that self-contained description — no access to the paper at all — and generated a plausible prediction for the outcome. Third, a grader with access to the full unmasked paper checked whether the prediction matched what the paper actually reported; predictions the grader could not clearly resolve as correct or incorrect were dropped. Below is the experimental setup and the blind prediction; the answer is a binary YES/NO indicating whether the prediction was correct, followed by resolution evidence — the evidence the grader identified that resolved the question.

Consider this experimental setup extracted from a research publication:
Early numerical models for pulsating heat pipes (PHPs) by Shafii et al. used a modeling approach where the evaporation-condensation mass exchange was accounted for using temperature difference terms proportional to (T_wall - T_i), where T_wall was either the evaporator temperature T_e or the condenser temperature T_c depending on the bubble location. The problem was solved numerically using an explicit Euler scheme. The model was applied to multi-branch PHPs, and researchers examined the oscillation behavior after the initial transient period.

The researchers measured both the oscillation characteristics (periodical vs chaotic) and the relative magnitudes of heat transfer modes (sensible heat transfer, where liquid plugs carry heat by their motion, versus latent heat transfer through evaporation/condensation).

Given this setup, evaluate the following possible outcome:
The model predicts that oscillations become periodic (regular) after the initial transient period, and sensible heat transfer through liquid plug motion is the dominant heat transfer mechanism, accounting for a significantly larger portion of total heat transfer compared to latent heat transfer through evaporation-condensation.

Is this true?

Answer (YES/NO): YES